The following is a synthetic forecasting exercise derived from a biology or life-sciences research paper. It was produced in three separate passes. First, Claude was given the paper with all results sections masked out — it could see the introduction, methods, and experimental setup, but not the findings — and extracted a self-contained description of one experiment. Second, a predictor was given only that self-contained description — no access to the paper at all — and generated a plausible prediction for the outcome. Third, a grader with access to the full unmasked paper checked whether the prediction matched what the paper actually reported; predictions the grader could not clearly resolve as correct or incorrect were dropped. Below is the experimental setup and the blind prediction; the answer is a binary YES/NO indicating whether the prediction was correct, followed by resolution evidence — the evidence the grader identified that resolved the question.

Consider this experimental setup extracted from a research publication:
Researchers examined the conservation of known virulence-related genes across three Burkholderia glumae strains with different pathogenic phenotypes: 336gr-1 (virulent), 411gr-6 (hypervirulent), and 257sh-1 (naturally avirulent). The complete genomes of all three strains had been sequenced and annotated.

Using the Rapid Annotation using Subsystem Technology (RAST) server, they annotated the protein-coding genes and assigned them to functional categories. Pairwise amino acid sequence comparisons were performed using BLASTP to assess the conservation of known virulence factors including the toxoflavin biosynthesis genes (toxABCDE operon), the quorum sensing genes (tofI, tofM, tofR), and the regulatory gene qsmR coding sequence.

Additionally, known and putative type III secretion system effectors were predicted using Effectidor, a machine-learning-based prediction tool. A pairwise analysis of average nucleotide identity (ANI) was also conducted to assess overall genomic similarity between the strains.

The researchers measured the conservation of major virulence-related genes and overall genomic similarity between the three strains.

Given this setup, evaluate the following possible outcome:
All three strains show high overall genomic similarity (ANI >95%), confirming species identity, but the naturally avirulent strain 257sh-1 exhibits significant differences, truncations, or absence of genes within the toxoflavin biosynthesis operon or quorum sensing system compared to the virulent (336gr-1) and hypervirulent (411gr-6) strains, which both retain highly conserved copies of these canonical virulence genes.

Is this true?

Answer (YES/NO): NO